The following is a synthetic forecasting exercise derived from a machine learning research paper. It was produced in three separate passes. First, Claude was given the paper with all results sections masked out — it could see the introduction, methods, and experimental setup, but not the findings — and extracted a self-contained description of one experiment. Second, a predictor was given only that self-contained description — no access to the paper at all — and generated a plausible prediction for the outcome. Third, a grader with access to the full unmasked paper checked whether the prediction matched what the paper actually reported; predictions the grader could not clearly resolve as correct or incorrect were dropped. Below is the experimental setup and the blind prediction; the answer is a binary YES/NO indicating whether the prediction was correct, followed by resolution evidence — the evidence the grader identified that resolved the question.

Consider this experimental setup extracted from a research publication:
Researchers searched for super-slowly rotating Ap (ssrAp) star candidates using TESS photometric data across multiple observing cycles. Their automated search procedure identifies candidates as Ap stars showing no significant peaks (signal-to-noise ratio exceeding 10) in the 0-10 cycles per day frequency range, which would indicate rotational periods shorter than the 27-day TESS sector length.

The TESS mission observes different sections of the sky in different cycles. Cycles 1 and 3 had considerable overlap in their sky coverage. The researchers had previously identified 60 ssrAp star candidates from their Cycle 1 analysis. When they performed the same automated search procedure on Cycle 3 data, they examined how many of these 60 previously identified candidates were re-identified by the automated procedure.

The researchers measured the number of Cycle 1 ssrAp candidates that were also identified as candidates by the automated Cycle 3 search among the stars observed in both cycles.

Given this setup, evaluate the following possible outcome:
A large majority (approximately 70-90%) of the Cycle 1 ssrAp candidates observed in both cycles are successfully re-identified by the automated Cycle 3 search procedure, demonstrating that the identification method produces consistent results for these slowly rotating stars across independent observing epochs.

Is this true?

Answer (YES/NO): YES